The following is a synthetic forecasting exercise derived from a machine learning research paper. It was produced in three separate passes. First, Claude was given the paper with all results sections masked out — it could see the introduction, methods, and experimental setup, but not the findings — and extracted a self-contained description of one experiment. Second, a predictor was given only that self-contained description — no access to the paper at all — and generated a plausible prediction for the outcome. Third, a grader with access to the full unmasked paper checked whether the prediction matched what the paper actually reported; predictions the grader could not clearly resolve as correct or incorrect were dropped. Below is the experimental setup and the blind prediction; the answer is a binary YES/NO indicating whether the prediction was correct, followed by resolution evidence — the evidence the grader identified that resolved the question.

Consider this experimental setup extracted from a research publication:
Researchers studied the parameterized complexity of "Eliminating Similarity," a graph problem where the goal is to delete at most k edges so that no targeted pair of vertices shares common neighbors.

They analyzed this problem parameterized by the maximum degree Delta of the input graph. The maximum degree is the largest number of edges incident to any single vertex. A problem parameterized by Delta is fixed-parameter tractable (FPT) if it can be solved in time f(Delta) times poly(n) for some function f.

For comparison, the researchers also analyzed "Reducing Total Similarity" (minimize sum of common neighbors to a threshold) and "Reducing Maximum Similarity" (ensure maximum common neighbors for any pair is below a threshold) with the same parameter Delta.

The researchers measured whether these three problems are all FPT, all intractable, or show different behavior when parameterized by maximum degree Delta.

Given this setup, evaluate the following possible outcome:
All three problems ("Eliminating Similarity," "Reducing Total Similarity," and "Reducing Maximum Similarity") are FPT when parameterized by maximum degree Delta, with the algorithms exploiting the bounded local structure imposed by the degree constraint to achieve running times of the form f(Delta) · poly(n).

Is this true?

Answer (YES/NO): NO